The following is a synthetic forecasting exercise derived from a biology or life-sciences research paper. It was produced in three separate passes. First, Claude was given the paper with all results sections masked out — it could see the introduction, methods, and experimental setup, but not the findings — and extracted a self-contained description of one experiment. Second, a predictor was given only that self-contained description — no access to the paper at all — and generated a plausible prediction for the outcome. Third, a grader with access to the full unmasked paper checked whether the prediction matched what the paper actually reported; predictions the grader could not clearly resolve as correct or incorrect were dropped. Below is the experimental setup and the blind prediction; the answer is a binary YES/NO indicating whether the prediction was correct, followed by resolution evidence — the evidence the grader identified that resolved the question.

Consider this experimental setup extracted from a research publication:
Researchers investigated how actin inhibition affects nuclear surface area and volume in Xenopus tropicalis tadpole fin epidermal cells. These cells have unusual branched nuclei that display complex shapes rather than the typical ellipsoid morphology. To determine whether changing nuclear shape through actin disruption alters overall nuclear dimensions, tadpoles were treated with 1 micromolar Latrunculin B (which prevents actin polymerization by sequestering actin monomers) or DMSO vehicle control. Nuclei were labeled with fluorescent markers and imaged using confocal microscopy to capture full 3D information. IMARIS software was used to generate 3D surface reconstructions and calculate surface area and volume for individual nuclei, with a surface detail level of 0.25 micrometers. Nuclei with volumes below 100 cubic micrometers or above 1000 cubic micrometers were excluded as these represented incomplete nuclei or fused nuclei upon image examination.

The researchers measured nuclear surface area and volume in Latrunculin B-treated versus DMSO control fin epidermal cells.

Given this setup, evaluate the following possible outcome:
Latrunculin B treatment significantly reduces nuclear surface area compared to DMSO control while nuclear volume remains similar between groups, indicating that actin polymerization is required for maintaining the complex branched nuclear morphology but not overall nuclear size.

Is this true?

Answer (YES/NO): NO